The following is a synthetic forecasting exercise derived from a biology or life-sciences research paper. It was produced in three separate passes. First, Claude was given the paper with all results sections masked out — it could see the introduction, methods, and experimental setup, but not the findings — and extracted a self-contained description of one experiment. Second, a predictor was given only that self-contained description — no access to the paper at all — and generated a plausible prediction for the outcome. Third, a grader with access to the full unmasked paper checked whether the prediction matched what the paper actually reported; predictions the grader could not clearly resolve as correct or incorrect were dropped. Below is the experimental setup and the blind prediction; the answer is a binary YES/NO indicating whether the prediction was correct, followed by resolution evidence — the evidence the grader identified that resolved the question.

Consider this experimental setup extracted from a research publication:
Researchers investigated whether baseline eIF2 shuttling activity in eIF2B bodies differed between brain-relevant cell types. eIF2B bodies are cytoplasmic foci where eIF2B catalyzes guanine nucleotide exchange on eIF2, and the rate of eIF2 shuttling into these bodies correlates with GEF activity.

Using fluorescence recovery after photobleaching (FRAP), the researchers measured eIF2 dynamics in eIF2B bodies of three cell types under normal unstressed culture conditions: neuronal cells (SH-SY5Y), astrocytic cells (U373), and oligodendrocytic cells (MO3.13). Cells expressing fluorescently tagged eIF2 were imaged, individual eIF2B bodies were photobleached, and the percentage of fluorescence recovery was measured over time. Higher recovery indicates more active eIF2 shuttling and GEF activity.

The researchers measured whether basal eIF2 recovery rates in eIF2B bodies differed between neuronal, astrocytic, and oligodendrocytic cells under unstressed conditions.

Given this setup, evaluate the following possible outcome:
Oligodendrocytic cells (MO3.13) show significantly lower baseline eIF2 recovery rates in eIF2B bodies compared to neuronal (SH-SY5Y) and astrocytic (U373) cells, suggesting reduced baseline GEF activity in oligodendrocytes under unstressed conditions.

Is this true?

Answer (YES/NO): NO